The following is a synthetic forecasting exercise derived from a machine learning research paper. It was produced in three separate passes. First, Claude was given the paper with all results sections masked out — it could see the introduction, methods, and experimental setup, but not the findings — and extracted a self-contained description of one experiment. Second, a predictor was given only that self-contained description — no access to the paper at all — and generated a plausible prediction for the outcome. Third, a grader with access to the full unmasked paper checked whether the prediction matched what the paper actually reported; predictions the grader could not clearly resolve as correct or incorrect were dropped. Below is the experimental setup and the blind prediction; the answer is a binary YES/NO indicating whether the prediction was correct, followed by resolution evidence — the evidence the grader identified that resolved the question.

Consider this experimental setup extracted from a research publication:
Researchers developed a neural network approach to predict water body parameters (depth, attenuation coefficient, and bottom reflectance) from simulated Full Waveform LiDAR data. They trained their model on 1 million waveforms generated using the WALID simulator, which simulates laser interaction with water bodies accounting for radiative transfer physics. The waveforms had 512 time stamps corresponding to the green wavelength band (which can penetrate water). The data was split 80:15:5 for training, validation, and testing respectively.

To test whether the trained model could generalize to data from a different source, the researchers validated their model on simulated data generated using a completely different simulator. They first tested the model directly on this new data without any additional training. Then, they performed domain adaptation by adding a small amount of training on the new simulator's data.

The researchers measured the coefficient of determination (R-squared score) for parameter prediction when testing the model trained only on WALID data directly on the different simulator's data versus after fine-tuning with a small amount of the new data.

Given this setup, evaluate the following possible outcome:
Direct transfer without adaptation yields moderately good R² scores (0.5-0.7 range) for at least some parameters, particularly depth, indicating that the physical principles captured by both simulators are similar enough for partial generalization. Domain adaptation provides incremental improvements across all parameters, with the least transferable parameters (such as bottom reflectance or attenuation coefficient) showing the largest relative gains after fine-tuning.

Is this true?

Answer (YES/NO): NO